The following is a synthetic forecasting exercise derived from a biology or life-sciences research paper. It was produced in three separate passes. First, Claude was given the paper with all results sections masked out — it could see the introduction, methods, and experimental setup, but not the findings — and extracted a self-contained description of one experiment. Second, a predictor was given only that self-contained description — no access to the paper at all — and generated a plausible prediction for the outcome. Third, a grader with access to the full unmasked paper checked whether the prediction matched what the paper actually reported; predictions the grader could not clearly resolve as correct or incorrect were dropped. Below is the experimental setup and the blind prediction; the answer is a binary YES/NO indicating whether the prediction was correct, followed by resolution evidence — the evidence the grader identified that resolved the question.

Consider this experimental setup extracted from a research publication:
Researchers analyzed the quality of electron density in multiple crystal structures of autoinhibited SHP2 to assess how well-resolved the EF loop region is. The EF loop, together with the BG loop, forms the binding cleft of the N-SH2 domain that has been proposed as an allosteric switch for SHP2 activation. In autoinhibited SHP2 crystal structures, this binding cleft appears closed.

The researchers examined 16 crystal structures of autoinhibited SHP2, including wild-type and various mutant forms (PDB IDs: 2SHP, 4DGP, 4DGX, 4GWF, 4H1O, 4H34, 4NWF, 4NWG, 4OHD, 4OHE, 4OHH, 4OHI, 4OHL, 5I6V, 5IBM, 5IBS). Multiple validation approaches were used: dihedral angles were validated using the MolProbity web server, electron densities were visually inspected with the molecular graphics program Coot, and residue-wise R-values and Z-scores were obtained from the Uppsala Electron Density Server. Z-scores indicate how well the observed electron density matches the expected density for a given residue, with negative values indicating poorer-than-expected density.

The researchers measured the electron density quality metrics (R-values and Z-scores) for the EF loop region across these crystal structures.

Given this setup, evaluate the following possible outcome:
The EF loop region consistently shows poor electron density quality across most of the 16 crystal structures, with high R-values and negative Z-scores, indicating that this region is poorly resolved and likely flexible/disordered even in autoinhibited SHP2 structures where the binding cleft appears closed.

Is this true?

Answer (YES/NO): NO